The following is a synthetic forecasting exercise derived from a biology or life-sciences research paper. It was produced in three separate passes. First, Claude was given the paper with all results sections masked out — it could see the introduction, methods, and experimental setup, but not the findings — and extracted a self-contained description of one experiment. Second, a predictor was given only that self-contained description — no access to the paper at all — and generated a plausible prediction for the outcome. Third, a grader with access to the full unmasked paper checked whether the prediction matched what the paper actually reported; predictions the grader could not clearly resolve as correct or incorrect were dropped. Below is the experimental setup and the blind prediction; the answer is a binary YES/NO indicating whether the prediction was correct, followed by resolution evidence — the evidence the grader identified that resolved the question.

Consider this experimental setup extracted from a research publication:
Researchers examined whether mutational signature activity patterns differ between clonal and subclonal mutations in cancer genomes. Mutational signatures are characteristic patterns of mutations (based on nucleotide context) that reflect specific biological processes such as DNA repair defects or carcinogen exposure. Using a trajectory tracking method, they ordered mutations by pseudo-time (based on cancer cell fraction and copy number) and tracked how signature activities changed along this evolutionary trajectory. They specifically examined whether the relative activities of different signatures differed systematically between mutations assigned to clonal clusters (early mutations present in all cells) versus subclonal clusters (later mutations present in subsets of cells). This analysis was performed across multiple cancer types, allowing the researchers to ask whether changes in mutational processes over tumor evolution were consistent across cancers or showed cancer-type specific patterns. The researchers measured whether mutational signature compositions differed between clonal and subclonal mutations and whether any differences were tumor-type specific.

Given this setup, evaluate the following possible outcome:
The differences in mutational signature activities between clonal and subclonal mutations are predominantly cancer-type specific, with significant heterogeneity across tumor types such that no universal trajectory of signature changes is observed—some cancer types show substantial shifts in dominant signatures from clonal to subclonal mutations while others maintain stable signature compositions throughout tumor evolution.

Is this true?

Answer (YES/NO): YES